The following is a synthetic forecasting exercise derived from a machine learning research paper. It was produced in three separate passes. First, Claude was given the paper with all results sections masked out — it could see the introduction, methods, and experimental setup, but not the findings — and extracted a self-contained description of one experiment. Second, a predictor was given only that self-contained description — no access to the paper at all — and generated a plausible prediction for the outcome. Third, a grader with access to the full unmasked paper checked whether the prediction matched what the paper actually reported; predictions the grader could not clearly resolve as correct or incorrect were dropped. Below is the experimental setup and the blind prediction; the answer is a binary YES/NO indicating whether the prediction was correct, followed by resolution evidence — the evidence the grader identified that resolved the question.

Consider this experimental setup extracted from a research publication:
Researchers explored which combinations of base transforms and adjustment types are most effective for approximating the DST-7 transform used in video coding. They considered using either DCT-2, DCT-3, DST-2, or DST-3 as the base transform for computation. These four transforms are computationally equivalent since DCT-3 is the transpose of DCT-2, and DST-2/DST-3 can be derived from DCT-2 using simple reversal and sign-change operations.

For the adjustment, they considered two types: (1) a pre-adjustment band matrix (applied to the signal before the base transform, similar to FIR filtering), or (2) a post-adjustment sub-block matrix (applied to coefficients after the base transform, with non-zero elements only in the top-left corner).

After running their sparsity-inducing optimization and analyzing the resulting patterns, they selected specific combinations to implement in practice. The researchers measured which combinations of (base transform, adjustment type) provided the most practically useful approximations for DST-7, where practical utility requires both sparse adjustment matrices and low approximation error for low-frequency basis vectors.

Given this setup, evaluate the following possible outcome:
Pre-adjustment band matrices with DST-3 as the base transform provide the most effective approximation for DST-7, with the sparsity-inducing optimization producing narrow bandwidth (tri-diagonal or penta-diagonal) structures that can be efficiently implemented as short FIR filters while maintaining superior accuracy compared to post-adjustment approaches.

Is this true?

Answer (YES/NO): NO